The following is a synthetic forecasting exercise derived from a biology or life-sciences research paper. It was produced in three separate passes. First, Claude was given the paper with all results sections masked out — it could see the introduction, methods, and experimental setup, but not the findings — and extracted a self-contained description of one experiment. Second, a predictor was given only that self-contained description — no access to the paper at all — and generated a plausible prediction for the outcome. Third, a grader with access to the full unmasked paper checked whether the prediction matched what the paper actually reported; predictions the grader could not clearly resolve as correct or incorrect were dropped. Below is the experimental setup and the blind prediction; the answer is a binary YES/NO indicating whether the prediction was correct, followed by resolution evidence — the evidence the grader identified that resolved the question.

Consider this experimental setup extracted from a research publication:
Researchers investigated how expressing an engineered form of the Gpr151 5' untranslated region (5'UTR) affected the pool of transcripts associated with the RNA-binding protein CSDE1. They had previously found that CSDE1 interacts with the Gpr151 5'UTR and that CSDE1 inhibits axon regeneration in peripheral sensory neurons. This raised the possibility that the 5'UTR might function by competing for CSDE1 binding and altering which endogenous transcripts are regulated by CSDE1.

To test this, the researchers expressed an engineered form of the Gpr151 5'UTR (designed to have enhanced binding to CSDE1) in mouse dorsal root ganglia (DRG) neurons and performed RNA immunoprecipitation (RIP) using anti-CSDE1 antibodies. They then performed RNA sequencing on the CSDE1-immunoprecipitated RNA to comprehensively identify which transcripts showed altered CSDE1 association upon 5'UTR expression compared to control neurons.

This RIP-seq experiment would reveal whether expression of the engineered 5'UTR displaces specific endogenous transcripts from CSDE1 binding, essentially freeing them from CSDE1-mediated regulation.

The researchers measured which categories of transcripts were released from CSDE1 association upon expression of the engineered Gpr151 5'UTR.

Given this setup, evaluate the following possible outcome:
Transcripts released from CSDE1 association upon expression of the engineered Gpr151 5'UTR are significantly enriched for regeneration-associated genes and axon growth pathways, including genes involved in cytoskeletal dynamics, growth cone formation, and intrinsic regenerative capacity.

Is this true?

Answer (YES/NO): NO